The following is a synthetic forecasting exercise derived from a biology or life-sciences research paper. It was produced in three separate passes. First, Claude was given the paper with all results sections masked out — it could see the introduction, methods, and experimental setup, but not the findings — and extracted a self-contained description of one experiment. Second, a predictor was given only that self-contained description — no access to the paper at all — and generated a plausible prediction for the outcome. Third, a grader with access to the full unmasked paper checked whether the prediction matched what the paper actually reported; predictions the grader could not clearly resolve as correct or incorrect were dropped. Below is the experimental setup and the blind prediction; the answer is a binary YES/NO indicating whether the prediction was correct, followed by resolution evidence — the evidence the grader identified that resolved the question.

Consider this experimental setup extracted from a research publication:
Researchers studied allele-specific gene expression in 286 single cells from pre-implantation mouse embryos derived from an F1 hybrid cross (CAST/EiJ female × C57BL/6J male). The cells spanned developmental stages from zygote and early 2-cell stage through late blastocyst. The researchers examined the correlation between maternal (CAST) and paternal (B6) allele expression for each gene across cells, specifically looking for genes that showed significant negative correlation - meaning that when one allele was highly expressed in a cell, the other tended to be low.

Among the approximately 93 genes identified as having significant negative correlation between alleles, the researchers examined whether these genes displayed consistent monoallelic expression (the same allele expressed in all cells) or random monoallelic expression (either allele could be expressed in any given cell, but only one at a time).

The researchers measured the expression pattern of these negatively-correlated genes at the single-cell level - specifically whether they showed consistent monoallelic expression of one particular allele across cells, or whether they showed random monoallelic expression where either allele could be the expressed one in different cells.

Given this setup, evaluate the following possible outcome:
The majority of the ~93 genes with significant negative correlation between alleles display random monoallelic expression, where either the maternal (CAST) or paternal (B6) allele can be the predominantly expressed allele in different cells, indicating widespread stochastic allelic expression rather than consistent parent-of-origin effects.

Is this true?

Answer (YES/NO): YES